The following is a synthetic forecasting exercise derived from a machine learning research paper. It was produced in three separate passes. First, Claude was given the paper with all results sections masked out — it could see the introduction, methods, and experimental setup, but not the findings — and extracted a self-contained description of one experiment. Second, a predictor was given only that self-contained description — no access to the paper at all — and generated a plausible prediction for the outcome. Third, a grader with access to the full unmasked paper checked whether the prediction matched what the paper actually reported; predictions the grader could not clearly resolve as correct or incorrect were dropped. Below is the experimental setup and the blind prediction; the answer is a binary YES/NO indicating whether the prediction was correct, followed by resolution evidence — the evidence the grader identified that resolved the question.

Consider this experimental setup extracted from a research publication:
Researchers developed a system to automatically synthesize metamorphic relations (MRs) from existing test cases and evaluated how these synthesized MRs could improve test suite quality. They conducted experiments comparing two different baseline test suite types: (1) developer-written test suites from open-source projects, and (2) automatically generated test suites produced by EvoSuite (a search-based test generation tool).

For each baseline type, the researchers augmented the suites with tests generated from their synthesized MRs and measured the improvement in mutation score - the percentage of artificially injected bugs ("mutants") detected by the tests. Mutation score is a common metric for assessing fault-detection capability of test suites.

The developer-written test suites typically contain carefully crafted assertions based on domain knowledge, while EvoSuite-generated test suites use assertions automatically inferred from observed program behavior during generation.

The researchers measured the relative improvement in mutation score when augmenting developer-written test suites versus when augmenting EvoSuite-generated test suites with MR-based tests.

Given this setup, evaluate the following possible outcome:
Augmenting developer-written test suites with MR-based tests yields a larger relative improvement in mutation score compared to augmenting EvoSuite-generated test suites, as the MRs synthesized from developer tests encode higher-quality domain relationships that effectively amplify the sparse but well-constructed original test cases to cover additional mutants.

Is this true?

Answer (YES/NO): NO